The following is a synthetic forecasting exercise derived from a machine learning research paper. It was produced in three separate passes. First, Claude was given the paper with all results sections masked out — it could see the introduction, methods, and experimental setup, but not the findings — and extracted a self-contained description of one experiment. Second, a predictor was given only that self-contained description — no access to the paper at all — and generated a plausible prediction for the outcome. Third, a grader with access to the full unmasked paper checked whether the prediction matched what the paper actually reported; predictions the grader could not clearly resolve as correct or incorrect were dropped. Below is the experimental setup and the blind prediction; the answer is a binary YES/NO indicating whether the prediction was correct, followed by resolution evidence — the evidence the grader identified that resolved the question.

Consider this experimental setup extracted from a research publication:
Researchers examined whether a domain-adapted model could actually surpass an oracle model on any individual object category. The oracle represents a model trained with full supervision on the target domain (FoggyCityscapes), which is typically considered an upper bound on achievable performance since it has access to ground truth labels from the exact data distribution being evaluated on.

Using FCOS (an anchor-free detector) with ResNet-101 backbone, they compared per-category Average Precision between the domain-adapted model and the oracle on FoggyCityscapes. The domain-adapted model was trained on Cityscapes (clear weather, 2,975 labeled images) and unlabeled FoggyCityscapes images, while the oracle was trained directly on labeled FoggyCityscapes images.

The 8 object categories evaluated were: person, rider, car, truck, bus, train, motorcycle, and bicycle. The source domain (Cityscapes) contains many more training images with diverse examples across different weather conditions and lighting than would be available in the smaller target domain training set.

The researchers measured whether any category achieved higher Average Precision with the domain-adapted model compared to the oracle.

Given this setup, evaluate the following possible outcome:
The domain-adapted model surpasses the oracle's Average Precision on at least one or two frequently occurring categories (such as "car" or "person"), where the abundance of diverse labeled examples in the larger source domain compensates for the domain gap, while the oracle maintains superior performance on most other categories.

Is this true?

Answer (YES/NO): NO